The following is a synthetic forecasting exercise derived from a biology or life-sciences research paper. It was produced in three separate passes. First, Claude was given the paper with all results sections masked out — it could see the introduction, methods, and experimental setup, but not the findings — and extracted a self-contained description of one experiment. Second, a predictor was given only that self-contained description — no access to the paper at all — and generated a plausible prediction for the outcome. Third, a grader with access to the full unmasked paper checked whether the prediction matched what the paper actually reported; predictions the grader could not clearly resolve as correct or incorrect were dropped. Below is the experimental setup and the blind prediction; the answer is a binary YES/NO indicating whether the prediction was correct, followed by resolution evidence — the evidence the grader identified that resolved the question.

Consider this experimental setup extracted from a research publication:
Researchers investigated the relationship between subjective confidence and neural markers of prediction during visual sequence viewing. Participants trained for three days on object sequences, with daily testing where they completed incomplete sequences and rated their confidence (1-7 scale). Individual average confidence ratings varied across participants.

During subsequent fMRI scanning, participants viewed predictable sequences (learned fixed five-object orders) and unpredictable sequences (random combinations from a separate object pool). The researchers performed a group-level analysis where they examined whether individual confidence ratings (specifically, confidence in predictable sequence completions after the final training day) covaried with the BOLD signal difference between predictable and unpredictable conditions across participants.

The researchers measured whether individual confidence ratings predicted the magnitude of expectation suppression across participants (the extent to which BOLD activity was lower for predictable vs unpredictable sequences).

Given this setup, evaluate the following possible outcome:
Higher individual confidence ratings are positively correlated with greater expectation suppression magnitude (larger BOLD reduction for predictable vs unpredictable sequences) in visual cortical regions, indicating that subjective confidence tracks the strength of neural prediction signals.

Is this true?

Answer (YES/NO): NO